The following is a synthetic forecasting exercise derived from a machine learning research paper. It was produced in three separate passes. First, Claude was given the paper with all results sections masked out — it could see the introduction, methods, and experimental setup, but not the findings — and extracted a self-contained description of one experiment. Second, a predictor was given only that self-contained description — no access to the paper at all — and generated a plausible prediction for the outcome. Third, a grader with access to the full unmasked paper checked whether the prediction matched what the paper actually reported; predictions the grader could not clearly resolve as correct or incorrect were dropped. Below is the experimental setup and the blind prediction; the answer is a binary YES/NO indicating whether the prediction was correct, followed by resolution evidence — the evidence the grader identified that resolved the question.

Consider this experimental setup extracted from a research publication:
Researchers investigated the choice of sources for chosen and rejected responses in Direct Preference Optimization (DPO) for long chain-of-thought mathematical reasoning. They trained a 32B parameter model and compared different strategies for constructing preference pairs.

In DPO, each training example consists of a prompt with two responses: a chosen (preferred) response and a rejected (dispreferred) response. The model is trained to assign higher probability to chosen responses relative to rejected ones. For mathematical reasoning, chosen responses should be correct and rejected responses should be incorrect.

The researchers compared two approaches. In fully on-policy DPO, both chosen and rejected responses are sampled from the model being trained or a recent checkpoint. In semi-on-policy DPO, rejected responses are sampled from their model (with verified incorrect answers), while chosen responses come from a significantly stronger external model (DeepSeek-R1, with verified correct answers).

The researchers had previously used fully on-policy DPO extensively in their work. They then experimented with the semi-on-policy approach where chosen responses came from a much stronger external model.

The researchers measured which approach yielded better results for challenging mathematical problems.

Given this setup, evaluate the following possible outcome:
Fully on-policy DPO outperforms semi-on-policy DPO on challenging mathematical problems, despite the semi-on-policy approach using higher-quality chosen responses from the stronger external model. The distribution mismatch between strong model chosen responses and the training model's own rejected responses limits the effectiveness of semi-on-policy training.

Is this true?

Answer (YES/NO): NO